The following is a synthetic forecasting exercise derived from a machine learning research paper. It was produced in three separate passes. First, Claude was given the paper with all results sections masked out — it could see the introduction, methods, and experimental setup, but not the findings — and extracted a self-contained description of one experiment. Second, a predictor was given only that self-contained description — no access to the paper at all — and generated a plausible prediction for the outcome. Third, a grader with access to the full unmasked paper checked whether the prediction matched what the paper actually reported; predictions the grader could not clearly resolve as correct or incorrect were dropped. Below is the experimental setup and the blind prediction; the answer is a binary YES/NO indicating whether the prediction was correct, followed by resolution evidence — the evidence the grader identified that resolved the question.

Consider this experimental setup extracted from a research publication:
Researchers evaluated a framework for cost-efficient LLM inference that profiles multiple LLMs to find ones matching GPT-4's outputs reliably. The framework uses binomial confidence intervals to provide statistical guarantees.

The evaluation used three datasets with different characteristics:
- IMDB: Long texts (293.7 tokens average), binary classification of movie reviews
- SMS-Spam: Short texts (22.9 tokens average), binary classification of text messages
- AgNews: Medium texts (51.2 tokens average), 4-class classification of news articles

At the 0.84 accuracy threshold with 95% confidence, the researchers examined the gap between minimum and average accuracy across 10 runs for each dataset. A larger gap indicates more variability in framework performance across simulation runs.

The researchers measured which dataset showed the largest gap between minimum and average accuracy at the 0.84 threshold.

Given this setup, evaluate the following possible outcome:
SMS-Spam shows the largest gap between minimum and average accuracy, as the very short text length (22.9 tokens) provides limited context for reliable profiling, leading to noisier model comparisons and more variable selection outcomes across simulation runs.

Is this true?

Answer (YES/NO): YES